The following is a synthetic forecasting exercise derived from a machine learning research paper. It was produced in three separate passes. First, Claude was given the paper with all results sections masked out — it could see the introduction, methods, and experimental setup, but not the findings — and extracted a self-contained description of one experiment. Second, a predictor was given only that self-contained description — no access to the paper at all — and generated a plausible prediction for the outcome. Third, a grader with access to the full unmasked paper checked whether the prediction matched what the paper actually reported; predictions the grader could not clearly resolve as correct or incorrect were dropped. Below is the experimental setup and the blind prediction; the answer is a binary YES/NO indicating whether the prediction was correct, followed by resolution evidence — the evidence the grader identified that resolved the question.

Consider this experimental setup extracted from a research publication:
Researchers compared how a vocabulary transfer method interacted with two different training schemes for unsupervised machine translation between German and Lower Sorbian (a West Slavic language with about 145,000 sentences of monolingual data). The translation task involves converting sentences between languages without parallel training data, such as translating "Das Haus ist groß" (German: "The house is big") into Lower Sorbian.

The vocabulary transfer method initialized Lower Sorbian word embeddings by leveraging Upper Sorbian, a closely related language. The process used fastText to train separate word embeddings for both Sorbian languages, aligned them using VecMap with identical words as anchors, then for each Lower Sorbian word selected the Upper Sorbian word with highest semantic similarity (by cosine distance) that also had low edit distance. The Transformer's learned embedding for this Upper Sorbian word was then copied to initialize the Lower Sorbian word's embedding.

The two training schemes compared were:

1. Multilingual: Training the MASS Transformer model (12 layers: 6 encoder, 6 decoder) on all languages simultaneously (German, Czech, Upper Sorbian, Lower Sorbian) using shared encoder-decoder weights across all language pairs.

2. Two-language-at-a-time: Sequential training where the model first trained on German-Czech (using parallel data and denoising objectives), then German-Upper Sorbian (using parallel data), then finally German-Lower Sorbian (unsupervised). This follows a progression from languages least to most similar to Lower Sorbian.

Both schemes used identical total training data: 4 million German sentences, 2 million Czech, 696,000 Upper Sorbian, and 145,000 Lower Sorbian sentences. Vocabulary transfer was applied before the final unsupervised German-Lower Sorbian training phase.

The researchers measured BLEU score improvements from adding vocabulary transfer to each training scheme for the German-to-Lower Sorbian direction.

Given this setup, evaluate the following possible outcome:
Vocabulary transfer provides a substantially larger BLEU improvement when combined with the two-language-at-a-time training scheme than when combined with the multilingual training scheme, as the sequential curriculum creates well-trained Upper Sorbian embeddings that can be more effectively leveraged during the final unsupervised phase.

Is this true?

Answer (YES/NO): YES